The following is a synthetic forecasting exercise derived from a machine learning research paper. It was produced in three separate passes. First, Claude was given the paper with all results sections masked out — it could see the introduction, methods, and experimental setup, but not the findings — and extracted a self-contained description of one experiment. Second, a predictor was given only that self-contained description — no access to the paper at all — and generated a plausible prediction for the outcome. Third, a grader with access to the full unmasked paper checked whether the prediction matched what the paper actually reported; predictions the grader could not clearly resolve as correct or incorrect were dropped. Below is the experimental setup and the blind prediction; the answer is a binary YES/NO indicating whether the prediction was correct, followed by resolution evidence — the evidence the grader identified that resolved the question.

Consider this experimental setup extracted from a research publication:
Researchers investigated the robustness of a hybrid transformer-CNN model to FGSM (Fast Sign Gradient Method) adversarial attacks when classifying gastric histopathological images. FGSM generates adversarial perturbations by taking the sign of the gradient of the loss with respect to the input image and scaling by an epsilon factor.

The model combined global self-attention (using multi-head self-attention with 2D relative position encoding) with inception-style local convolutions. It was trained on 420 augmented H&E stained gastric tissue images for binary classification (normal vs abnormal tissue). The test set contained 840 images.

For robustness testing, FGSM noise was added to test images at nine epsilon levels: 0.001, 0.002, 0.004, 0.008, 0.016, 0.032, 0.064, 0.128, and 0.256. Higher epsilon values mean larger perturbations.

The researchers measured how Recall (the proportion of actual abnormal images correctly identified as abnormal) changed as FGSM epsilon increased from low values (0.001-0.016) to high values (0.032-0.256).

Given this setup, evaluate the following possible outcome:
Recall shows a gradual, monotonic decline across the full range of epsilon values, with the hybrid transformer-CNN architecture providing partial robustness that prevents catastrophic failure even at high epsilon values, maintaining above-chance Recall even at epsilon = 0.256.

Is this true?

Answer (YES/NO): NO